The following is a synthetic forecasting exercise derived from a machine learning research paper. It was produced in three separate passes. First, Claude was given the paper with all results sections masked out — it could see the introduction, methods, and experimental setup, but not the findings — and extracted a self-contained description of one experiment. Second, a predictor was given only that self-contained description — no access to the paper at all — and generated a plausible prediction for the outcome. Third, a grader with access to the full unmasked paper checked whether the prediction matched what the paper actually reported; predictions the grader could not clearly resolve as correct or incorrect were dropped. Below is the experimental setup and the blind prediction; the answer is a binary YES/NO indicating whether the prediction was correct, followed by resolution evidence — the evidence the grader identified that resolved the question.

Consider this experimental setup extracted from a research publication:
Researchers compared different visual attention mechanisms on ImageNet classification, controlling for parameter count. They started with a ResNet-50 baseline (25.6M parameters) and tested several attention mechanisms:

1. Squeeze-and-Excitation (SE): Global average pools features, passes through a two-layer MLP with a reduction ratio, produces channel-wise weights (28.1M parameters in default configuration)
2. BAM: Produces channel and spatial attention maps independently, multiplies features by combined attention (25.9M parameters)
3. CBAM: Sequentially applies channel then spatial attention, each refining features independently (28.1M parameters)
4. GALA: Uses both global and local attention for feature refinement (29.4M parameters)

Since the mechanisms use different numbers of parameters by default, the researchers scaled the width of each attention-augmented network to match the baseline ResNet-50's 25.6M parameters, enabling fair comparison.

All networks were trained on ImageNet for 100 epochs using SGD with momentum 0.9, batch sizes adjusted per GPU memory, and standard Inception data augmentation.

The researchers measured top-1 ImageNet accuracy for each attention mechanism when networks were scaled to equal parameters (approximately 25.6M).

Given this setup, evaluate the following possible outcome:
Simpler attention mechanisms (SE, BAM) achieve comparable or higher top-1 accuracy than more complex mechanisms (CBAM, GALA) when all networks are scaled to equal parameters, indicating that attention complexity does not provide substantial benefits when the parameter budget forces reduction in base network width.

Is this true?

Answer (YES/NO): NO